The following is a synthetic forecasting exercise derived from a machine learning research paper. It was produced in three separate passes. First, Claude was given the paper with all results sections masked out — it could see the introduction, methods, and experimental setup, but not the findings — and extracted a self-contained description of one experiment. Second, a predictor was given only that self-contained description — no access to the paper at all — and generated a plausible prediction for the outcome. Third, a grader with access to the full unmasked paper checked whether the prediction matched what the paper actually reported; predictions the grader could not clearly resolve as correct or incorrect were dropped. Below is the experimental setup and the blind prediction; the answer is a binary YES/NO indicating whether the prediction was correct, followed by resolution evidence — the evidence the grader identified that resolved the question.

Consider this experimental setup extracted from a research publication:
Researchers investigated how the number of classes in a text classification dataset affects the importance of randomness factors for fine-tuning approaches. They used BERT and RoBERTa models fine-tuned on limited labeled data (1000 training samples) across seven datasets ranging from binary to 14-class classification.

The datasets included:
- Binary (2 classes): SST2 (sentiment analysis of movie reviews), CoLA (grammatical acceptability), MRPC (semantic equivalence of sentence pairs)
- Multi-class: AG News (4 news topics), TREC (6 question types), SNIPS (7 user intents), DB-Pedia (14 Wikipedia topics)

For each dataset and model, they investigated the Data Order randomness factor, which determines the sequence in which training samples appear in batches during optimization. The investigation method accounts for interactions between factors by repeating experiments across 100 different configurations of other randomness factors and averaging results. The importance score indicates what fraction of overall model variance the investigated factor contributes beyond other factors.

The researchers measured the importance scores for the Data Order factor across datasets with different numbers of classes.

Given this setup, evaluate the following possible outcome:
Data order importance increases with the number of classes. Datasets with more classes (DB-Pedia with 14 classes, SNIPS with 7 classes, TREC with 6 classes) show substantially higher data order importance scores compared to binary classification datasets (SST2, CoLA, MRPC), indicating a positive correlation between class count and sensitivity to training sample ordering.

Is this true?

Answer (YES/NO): NO